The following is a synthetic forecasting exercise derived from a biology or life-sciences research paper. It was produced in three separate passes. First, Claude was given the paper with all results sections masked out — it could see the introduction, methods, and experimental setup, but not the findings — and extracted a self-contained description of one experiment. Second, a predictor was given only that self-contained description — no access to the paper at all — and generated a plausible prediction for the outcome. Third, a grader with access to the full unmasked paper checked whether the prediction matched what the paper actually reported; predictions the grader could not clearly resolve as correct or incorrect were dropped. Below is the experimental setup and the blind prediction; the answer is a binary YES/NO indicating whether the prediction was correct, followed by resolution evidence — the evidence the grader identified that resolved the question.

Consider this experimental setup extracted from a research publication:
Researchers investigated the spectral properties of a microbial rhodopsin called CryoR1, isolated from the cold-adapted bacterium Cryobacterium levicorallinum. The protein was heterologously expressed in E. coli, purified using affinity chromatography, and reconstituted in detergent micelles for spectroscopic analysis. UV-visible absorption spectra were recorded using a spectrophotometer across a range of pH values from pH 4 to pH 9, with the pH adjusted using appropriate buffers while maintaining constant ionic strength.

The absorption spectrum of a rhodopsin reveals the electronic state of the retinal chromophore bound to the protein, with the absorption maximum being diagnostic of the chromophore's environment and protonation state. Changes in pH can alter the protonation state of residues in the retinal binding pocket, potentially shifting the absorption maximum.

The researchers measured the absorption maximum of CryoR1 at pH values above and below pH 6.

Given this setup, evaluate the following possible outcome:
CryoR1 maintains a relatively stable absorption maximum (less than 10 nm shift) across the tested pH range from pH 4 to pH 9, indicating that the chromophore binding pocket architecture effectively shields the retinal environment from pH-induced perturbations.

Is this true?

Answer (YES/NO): NO